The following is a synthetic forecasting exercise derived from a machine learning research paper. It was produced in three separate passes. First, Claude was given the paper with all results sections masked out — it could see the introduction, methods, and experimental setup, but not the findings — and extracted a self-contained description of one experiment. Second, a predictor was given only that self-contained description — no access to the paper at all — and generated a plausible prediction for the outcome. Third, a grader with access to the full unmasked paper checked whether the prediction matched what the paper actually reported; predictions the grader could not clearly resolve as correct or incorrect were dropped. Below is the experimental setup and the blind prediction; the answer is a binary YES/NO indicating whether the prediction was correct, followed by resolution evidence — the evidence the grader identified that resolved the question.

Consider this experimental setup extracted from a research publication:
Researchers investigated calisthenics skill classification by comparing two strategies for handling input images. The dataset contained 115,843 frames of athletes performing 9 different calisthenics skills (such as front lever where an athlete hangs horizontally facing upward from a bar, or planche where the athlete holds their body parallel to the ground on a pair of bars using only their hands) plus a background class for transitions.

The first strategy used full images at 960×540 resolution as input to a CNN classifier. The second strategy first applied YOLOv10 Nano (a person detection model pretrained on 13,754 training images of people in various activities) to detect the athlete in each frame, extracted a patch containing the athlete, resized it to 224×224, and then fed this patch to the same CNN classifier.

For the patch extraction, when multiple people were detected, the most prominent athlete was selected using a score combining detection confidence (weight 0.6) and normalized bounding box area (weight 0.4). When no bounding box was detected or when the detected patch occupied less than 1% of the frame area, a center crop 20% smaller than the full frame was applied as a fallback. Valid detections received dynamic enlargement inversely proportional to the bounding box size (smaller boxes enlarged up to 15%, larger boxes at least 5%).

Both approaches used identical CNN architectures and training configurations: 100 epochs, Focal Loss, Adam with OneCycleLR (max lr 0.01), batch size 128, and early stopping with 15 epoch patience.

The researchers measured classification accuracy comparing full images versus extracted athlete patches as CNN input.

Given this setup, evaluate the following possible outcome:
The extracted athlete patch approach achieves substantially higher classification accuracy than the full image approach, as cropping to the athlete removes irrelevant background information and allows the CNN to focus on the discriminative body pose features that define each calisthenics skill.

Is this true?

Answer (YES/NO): YES